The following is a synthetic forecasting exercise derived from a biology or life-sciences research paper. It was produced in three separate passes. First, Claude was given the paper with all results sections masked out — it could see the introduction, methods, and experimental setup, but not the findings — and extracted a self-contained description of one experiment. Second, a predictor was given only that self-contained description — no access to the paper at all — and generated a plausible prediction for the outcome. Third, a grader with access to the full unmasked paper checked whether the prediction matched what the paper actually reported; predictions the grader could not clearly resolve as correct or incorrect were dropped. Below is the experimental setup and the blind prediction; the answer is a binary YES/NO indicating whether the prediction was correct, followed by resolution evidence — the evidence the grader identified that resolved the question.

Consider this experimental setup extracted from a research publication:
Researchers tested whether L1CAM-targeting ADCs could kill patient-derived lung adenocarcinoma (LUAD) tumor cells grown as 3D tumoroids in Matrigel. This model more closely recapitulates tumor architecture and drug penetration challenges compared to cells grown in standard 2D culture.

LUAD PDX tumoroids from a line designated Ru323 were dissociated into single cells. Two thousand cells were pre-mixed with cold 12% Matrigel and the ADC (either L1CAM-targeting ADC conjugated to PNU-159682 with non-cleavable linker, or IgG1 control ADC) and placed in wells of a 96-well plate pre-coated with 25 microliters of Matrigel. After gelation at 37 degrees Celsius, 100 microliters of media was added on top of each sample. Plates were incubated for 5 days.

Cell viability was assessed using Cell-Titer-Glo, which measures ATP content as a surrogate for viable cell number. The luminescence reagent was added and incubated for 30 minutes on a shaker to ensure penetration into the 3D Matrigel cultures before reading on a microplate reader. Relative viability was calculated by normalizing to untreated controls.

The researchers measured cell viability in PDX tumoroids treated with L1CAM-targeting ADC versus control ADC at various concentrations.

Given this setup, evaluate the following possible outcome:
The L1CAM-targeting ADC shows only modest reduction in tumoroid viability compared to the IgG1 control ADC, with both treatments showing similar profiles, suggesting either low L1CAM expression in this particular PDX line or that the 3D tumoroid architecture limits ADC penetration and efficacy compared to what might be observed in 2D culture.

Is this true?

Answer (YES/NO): NO